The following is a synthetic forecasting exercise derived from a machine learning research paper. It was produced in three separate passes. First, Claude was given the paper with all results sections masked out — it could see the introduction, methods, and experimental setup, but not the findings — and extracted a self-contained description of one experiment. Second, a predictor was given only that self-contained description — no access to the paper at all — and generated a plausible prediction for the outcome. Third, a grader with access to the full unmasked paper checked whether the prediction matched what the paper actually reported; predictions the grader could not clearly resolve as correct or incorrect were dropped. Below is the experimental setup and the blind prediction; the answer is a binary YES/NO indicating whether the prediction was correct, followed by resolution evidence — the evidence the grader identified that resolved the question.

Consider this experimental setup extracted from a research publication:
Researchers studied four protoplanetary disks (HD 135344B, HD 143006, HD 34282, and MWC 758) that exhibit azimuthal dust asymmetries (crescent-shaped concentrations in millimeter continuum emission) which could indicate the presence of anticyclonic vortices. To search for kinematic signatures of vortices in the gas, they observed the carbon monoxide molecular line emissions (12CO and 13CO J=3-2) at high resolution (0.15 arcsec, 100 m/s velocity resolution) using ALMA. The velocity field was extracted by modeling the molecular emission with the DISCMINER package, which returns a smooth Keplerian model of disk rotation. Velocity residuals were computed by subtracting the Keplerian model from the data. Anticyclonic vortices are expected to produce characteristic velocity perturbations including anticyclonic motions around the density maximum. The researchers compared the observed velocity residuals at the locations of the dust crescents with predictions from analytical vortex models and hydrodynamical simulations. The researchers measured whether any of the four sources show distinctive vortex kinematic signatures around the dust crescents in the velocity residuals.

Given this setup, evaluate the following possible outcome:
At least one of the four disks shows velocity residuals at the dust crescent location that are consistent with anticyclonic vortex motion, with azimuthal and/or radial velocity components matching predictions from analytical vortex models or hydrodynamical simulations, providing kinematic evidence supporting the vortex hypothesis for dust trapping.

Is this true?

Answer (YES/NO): NO